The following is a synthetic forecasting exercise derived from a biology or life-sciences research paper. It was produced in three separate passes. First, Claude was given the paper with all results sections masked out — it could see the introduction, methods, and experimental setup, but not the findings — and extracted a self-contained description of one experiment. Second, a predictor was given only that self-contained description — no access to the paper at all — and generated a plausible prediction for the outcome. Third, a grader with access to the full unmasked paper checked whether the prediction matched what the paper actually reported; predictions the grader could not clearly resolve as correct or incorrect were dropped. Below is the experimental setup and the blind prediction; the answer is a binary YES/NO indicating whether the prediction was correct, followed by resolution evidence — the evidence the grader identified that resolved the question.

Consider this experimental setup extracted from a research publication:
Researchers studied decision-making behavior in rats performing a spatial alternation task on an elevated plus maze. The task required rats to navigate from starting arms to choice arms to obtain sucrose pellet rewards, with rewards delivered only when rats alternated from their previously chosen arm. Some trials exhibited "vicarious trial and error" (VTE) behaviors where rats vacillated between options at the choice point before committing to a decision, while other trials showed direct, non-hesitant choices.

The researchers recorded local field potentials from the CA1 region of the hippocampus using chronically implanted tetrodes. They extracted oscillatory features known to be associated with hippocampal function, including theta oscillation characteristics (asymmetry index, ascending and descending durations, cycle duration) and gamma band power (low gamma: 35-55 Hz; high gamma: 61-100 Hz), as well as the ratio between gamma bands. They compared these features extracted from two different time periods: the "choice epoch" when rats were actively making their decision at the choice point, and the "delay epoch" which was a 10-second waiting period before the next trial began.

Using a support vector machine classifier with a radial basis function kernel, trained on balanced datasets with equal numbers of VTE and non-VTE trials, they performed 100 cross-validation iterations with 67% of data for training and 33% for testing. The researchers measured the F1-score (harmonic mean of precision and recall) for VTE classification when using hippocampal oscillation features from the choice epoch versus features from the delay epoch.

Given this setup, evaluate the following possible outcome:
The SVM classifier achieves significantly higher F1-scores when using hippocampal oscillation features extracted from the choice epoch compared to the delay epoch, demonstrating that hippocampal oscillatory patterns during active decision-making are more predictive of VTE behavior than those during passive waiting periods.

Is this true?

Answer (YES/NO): YES